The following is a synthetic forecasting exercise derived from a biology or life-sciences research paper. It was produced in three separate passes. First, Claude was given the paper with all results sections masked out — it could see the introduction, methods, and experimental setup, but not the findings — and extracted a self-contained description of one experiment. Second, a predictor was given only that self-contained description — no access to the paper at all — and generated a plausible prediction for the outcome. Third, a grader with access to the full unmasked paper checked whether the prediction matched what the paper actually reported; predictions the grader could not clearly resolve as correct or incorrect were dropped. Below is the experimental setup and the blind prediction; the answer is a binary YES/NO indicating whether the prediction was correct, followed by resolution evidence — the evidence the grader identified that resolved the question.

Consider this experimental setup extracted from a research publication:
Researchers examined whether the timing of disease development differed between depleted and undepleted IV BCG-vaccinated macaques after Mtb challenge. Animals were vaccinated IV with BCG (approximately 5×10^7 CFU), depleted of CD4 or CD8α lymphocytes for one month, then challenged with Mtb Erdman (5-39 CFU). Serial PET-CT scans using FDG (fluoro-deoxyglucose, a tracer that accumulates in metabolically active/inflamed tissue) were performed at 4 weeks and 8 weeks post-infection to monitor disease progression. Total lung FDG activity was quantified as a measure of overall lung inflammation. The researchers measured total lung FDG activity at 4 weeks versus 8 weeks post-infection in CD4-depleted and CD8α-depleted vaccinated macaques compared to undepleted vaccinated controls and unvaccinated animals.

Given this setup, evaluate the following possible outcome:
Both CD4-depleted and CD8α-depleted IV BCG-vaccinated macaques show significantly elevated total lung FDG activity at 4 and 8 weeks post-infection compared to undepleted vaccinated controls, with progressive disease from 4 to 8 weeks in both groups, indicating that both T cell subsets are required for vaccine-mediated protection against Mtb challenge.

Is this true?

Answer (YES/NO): NO